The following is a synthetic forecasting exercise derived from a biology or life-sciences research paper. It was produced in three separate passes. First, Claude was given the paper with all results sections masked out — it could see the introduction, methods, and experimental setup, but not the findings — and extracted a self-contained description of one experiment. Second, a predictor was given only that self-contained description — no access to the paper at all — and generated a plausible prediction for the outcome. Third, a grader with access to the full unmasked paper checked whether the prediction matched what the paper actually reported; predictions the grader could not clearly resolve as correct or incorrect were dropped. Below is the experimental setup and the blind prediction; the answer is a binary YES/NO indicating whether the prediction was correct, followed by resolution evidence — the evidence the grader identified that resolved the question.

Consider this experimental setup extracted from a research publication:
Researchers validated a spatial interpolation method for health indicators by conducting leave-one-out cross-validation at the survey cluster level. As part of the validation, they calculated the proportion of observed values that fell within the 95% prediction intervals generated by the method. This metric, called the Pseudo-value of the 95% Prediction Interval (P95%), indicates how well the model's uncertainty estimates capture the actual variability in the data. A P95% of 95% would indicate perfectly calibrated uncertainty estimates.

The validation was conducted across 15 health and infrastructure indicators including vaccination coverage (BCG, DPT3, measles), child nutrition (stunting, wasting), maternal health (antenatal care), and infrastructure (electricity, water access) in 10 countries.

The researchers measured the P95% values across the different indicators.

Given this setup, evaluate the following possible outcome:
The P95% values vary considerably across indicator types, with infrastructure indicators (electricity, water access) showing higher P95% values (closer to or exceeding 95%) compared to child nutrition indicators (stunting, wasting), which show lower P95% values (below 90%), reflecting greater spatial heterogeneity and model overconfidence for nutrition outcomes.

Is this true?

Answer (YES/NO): NO